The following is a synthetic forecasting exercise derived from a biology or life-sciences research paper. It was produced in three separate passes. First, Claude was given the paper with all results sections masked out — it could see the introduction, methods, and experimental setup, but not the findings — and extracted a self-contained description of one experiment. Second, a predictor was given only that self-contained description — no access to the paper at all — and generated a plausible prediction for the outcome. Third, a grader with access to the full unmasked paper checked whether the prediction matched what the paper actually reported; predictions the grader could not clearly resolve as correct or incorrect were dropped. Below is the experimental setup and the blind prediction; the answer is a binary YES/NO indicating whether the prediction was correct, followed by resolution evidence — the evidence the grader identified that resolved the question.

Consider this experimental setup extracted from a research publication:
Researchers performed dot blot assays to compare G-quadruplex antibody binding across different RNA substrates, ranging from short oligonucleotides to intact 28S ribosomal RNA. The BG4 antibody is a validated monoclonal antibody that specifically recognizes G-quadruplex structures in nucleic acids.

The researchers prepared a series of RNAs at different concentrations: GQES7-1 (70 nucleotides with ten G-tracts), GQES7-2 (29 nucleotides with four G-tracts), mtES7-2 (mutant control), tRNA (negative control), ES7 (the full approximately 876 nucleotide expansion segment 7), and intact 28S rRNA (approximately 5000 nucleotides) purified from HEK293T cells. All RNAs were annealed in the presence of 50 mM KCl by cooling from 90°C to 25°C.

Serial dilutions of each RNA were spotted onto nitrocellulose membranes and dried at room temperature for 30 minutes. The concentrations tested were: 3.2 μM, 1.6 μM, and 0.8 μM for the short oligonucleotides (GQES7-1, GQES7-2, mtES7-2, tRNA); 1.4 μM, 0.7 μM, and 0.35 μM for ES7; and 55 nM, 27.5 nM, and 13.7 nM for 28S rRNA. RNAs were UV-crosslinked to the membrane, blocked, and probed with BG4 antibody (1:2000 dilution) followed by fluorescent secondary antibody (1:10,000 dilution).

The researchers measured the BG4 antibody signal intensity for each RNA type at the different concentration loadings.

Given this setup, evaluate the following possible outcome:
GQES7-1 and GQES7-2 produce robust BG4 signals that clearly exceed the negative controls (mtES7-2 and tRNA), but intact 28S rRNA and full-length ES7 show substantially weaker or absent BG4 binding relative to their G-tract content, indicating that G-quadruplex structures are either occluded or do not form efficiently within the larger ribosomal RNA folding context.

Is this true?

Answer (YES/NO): NO